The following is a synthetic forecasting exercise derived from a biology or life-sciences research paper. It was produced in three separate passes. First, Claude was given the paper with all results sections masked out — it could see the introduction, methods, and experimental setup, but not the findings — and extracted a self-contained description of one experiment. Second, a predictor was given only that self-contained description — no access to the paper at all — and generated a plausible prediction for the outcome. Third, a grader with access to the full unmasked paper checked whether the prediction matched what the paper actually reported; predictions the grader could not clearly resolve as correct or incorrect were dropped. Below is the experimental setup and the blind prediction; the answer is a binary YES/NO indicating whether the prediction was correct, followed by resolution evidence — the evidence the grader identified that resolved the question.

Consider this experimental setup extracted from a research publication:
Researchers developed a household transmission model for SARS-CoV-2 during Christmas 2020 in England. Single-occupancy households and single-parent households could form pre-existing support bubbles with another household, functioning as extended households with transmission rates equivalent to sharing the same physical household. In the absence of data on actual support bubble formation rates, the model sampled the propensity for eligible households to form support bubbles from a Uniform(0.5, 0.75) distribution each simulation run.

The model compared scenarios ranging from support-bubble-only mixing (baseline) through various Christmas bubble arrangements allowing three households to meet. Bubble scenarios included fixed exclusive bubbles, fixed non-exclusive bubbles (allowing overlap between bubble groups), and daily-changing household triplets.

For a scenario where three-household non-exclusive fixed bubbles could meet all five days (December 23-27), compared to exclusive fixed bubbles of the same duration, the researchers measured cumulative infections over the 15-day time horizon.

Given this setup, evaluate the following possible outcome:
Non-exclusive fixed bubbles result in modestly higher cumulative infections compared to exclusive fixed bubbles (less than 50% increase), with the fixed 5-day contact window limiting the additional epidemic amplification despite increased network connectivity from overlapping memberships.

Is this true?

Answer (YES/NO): NO